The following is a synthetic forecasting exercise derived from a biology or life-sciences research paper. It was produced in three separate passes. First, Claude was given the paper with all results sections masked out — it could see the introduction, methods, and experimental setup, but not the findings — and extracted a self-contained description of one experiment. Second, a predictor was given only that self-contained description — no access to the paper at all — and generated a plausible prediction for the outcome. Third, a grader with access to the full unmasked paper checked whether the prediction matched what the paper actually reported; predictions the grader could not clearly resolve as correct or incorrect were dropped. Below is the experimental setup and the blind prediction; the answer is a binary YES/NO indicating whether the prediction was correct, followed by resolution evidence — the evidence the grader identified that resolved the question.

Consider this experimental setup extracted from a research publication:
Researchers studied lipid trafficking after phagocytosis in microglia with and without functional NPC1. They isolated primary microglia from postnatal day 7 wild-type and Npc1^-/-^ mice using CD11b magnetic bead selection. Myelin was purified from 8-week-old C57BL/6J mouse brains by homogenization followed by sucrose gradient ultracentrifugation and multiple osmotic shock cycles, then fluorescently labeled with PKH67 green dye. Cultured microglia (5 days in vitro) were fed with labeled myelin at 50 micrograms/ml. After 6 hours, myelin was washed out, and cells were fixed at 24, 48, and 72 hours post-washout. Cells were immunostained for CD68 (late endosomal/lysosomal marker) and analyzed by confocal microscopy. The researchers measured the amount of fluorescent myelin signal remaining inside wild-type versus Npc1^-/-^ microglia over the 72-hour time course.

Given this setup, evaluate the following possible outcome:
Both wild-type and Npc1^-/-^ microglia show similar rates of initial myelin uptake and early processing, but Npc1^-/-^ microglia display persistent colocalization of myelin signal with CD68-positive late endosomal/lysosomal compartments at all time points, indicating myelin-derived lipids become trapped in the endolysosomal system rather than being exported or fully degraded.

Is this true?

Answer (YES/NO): YES